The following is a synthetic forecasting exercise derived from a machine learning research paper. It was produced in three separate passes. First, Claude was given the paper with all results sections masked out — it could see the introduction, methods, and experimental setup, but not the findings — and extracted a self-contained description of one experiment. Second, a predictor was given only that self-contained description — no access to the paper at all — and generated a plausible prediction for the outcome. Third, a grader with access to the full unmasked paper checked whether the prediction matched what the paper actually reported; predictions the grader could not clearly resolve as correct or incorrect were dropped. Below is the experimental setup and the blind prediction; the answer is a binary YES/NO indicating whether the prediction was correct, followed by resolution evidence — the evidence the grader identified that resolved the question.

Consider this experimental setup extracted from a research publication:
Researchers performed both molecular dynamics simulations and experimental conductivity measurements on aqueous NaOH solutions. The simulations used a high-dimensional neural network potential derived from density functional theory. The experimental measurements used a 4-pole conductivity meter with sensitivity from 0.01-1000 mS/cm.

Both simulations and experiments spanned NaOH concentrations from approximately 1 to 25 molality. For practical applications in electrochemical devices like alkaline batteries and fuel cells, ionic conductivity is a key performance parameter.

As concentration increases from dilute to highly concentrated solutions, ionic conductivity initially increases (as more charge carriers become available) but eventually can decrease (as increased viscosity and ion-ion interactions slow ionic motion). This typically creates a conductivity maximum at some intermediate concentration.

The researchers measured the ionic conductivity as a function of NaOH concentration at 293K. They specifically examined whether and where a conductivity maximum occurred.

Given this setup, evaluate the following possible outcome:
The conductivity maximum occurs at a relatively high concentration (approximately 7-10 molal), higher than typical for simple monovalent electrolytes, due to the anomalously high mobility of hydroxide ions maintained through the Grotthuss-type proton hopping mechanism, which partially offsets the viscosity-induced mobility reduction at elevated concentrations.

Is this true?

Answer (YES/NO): NO